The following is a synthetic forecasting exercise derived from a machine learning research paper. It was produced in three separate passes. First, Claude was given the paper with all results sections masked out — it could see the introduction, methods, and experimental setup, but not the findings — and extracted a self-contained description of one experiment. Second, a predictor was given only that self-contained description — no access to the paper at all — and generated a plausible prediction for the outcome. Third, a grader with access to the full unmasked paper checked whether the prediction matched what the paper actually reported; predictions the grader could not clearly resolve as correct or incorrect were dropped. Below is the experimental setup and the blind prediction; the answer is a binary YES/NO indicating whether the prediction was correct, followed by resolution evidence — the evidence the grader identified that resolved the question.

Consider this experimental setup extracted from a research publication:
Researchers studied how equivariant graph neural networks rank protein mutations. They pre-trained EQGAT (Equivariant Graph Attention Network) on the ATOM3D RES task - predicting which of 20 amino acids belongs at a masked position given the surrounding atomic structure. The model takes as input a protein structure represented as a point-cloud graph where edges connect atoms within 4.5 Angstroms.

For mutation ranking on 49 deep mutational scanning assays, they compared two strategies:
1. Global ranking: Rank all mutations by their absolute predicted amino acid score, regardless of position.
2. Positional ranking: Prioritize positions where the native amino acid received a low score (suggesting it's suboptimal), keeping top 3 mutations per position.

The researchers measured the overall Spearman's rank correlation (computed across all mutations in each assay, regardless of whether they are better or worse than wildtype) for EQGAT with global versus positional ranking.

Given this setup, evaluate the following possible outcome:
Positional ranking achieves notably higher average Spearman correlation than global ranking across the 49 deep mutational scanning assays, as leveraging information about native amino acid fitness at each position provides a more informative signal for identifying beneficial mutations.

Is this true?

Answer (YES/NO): NO